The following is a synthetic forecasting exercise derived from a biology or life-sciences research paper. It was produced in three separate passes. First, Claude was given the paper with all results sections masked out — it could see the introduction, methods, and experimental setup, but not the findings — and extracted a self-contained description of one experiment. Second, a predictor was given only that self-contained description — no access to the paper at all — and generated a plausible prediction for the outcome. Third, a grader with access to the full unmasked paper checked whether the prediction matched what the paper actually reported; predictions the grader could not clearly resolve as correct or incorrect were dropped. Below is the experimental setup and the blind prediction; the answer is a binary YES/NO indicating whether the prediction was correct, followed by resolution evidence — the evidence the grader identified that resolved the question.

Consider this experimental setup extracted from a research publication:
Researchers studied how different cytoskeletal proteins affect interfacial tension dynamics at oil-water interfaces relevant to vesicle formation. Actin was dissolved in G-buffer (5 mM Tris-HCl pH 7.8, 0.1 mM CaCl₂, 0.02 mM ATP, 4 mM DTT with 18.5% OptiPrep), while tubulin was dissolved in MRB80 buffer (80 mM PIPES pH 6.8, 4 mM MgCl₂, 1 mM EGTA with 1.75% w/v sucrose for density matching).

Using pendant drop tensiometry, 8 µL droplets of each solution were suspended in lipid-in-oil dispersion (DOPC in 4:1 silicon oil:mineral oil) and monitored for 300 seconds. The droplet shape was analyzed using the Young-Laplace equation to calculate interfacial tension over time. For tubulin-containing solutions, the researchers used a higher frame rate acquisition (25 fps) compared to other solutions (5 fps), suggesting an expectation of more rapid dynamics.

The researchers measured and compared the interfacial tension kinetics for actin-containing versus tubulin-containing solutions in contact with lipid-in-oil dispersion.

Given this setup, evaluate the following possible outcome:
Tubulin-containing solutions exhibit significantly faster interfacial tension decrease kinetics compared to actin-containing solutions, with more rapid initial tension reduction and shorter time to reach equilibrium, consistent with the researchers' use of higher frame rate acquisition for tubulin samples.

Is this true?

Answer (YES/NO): NO